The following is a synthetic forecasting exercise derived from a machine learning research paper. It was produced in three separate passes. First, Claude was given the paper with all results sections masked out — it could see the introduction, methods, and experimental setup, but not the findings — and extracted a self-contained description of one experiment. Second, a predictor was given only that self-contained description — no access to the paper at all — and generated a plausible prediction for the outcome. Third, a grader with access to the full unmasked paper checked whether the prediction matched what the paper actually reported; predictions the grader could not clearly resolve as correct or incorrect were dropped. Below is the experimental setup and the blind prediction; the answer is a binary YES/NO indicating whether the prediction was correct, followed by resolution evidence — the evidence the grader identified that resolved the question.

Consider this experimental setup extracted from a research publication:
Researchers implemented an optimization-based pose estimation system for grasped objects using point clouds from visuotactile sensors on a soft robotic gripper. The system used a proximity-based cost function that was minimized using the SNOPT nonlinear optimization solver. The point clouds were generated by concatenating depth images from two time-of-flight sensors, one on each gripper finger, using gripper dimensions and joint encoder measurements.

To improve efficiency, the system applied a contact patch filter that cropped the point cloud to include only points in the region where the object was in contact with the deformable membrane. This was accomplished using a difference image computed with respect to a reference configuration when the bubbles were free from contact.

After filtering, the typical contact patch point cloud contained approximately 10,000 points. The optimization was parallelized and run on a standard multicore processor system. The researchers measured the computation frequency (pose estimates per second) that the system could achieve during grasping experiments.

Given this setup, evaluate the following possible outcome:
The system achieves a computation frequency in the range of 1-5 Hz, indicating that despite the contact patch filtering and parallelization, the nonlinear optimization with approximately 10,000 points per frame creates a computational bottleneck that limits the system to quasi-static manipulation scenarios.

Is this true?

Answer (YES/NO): NO